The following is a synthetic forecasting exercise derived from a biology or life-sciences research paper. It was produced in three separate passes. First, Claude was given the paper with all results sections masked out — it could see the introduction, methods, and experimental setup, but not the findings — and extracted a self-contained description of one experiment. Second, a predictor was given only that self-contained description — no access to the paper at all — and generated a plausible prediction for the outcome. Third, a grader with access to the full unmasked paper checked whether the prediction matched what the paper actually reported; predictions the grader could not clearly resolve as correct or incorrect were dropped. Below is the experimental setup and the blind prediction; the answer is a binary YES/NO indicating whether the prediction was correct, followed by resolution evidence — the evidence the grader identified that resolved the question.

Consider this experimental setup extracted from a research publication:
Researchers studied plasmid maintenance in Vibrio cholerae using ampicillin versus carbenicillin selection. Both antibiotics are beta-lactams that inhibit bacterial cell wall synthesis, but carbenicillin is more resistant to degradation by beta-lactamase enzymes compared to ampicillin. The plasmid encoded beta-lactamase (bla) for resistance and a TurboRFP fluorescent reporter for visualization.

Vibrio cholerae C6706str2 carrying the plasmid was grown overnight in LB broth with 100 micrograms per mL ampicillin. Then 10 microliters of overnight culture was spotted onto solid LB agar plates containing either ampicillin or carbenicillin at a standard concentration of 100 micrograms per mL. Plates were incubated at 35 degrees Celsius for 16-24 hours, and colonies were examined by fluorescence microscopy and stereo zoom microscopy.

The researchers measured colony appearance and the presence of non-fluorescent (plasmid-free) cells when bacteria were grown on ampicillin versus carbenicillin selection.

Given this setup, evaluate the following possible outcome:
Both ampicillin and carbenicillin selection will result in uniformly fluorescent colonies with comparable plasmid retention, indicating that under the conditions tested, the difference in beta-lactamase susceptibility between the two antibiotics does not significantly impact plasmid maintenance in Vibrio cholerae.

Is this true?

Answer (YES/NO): NO